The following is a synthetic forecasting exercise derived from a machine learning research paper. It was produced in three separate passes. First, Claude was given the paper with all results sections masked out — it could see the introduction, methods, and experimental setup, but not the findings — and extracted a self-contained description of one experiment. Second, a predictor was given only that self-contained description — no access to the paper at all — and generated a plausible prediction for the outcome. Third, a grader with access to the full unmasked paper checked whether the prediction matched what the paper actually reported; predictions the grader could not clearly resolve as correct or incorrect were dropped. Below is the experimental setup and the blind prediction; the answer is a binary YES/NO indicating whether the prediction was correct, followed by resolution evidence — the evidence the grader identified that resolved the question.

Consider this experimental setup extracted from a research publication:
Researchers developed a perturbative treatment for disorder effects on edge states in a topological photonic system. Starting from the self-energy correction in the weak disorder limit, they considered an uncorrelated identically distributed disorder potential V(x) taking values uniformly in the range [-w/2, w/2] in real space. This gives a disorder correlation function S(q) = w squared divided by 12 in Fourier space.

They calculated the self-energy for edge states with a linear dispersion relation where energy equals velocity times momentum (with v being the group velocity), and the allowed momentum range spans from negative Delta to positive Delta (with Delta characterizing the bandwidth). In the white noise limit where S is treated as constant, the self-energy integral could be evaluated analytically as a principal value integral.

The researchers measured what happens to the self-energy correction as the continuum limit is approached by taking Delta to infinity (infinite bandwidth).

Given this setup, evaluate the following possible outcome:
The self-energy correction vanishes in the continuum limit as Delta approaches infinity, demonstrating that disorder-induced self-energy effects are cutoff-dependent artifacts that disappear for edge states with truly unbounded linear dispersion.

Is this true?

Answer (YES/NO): YES